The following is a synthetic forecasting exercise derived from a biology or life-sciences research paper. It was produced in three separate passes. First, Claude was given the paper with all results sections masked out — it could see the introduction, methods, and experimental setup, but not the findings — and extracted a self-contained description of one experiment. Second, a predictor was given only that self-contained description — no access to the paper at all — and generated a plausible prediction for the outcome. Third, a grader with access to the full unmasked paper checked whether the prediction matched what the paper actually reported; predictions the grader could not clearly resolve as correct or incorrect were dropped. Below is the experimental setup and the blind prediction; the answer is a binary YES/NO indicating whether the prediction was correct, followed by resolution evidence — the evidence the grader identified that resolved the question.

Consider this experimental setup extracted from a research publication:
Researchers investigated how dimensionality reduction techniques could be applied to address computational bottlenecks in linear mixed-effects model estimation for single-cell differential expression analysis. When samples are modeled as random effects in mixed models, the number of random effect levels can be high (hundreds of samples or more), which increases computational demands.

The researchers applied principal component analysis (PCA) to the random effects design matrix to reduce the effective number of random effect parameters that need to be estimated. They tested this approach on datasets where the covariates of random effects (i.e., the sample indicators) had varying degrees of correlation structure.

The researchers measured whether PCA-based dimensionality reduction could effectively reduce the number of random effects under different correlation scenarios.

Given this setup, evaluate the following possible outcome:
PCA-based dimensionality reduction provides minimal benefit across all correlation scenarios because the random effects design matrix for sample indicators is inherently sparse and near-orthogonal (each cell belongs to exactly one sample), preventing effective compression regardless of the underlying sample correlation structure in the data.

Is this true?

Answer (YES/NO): NO